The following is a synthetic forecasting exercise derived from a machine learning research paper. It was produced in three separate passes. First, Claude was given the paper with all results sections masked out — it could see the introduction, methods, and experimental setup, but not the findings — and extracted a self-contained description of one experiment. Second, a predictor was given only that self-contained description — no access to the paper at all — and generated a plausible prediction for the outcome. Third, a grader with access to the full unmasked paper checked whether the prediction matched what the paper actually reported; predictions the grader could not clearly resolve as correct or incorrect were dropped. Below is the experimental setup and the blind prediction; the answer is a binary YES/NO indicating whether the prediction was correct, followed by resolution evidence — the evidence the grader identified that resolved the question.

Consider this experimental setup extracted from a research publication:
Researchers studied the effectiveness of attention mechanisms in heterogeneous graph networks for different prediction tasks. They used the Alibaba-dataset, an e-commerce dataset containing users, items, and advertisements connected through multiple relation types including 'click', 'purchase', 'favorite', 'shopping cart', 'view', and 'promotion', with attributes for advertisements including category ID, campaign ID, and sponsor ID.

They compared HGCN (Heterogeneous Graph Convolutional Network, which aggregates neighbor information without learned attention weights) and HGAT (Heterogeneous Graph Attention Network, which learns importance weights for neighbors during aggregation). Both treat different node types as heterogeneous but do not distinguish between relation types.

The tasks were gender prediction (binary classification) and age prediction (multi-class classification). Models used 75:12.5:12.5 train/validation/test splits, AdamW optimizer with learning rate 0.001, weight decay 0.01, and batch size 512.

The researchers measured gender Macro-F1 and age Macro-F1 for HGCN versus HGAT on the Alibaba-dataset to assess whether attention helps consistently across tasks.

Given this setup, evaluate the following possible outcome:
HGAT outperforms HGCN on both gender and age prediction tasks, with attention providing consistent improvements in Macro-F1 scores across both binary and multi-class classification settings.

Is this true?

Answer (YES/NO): NO